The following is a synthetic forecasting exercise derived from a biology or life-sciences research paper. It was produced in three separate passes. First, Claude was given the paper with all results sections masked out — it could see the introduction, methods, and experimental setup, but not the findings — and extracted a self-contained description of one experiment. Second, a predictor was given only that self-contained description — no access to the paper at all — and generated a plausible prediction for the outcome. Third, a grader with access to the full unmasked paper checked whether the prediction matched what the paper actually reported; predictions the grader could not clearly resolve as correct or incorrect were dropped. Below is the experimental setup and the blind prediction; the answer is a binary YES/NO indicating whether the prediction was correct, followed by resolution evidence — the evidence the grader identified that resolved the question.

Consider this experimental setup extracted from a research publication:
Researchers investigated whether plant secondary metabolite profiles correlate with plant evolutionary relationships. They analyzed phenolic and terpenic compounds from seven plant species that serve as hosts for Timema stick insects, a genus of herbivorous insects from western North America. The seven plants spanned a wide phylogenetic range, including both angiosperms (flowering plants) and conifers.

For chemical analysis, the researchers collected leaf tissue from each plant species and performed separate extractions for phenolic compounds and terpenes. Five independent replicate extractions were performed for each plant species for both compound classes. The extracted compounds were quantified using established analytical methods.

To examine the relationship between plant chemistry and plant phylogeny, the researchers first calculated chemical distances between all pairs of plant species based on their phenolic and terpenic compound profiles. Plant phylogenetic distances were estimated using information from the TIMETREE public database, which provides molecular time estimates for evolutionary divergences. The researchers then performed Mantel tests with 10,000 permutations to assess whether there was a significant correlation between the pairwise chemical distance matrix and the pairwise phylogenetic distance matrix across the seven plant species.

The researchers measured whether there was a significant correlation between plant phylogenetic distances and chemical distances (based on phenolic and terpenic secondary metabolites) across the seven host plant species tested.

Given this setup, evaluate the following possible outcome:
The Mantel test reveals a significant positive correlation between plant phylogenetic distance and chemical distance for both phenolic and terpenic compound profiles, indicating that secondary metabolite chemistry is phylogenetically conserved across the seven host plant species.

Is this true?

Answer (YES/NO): NO